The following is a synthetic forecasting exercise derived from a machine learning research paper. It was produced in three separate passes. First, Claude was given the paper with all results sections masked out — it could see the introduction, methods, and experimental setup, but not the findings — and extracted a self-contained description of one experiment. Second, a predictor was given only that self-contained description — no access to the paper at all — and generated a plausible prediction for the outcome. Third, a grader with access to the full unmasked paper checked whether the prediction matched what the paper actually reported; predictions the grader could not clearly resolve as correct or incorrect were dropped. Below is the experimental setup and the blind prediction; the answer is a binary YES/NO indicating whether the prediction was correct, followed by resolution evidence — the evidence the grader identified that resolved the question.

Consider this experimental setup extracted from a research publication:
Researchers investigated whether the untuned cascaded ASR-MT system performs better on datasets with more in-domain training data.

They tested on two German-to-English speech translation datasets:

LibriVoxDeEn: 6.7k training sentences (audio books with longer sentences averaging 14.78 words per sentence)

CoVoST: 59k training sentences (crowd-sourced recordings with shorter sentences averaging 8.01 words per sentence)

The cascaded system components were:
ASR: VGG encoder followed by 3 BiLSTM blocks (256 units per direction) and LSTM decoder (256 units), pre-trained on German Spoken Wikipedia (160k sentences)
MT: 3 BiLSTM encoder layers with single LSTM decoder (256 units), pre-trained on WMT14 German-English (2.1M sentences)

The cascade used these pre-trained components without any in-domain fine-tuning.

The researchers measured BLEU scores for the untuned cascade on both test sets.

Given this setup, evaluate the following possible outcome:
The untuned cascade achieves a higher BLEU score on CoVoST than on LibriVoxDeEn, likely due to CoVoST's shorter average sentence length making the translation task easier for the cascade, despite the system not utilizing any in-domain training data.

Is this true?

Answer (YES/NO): YES